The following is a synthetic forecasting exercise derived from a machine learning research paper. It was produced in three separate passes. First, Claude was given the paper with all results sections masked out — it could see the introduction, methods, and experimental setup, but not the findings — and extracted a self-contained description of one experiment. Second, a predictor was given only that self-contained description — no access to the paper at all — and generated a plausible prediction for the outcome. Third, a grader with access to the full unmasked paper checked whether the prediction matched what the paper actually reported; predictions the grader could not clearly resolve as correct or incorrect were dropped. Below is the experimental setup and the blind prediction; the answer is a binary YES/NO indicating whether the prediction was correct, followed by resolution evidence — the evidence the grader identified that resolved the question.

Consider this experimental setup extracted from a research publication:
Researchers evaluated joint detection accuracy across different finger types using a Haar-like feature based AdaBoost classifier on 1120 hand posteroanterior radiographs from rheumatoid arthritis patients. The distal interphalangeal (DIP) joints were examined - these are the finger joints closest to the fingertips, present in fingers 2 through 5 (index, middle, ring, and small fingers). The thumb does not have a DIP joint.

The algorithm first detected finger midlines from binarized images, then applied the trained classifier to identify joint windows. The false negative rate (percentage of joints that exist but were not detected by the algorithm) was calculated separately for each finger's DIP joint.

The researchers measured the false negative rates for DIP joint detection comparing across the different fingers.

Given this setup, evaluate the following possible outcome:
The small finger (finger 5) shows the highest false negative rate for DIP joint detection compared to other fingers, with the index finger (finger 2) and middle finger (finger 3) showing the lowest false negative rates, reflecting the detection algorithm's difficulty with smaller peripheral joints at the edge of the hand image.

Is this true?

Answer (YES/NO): YES